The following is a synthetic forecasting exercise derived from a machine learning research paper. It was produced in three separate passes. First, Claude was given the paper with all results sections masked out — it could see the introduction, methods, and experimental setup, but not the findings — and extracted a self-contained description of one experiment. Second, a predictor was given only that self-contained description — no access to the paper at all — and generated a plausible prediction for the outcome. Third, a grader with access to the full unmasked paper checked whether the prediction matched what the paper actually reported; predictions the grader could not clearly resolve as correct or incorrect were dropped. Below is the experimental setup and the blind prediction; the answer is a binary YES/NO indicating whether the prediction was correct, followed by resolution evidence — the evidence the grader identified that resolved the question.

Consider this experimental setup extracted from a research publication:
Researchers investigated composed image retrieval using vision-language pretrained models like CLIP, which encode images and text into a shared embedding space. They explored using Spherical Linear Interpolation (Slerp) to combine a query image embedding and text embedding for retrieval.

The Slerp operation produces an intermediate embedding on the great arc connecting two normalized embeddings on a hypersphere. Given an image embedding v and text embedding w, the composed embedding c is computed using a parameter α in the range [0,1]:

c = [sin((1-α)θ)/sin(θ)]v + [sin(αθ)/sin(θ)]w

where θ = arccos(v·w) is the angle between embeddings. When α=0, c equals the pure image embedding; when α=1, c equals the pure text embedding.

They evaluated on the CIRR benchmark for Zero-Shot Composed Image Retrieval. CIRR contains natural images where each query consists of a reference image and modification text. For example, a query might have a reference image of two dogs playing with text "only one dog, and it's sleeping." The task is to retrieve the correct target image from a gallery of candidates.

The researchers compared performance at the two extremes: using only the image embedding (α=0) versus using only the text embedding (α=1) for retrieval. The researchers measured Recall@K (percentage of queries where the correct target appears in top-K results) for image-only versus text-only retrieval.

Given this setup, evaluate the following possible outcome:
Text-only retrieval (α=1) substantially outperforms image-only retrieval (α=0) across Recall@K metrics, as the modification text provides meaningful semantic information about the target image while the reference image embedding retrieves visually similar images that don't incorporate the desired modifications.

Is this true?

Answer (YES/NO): YES